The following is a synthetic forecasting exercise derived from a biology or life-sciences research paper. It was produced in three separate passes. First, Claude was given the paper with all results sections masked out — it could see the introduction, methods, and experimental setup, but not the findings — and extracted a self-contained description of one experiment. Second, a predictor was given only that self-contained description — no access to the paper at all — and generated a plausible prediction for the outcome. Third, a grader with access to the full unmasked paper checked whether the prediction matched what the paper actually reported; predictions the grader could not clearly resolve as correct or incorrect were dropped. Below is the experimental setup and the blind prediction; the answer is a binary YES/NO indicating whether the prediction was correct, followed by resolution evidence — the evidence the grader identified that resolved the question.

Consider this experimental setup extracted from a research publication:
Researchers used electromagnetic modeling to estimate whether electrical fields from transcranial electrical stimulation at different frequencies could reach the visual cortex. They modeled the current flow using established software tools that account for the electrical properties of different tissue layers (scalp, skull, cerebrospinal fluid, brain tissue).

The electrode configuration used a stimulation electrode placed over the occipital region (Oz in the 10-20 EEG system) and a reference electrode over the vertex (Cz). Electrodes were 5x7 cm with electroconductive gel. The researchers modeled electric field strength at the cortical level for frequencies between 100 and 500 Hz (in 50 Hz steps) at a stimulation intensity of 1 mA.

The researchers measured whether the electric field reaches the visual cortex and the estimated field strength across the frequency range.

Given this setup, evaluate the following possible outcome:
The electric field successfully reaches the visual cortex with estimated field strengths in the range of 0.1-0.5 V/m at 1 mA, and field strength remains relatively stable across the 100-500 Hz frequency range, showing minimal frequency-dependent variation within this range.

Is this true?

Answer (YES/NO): NO